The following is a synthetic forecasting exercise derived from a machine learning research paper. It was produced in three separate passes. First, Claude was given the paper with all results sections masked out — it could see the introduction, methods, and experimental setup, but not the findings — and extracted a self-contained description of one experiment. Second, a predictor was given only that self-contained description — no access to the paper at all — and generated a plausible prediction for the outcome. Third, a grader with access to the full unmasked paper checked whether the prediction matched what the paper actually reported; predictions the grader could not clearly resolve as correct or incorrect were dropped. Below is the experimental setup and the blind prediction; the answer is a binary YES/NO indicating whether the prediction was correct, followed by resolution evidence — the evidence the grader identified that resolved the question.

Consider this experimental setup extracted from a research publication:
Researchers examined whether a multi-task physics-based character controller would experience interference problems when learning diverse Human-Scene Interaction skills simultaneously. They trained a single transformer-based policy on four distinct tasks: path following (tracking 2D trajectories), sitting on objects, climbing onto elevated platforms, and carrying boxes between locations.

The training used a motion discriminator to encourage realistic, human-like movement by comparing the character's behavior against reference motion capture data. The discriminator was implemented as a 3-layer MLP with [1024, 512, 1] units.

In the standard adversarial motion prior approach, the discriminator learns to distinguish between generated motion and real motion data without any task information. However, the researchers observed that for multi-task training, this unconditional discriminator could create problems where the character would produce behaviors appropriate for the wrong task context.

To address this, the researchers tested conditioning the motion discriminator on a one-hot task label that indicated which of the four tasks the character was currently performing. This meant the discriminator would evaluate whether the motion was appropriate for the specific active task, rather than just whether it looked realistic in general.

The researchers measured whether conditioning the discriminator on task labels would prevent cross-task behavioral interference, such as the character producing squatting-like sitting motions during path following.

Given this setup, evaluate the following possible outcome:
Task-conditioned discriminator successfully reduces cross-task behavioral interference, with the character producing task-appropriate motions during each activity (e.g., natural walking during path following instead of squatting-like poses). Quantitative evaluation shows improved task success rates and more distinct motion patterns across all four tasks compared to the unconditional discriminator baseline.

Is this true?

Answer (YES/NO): NO